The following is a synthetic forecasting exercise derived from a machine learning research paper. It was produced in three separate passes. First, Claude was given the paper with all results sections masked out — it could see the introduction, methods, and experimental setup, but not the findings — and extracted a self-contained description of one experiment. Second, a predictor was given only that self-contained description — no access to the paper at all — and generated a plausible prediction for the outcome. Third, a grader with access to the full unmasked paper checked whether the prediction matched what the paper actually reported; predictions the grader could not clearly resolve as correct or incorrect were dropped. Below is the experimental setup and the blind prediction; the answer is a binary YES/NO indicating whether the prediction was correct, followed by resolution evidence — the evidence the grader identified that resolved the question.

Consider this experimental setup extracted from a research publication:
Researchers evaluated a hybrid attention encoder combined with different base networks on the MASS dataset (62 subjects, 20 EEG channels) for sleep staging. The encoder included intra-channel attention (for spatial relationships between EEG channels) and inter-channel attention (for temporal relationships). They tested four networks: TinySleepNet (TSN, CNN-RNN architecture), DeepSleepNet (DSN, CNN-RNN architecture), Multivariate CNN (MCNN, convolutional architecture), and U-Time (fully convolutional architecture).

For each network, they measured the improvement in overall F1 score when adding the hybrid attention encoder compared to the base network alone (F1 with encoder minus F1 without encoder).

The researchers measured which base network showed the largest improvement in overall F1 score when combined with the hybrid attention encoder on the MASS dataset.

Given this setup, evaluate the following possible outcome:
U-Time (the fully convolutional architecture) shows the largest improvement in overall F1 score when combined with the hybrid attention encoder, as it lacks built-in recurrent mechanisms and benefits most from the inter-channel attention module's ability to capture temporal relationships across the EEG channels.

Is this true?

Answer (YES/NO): NO